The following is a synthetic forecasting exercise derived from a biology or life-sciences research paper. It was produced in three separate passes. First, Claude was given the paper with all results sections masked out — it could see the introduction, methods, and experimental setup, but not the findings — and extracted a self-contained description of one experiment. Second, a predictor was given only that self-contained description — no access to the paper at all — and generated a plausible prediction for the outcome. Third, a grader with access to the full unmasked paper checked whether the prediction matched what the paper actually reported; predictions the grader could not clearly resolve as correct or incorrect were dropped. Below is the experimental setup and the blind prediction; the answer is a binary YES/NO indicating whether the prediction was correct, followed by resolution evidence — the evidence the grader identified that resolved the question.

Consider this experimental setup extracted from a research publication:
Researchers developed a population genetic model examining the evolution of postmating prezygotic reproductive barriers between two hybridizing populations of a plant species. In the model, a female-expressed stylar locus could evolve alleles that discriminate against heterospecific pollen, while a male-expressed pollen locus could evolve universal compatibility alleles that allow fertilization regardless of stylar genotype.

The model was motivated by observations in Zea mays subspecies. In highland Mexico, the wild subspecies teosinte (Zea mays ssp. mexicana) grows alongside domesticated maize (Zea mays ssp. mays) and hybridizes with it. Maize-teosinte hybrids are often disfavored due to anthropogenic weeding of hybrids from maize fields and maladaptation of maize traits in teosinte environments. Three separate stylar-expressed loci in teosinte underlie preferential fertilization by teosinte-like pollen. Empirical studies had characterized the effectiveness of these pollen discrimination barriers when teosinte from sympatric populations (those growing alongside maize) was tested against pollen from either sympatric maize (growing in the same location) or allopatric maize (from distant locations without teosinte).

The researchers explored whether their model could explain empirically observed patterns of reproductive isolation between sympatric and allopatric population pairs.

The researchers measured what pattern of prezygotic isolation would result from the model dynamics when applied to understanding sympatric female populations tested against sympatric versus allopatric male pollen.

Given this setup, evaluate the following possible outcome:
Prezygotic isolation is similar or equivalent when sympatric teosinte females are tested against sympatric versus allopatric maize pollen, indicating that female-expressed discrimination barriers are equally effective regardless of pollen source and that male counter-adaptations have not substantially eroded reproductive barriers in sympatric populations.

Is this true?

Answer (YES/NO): NO